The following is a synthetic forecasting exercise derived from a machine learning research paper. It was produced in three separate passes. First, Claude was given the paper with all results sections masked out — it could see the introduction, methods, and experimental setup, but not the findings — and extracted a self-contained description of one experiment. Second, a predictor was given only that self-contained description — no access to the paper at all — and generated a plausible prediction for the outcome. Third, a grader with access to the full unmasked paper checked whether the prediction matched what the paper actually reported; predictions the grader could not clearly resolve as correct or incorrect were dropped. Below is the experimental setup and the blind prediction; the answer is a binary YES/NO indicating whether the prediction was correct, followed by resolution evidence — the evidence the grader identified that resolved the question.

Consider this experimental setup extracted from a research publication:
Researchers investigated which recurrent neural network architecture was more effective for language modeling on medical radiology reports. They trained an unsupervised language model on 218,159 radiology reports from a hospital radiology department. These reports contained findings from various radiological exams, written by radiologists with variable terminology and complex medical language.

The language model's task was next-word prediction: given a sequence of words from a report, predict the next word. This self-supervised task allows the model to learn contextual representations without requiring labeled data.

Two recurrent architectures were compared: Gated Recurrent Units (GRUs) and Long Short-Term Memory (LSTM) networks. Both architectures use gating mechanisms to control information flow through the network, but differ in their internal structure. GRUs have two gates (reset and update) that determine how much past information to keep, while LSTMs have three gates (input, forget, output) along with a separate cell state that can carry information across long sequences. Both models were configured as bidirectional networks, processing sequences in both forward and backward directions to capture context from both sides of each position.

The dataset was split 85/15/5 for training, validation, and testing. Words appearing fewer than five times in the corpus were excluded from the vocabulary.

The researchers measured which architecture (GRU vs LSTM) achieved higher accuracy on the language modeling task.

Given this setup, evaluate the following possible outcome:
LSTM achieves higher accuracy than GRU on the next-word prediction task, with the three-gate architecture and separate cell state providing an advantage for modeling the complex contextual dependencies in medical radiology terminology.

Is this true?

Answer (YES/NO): YES